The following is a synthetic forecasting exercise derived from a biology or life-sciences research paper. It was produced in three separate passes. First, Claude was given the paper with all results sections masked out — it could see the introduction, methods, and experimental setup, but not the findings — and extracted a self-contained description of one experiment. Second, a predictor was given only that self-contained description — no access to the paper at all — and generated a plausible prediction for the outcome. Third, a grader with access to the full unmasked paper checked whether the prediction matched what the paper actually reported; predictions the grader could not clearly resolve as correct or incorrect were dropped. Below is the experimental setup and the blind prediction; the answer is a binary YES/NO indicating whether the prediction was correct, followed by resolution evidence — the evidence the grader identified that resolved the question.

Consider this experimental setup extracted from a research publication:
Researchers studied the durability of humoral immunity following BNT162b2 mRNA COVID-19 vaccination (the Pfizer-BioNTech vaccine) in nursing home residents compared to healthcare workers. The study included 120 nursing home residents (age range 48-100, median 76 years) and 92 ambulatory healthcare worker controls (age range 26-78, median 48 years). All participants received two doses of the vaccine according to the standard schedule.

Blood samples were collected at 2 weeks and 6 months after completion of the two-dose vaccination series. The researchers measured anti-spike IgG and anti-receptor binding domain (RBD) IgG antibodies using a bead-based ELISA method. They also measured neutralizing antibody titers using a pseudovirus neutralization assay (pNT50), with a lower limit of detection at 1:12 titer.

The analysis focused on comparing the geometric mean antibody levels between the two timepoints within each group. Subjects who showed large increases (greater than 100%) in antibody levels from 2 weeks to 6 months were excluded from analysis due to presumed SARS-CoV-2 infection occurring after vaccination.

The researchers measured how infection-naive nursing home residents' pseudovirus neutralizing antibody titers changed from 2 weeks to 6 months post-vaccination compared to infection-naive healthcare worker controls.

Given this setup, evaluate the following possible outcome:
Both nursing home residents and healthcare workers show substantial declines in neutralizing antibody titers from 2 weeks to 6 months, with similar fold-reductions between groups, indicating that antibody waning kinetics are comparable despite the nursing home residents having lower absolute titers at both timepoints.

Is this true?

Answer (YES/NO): NO